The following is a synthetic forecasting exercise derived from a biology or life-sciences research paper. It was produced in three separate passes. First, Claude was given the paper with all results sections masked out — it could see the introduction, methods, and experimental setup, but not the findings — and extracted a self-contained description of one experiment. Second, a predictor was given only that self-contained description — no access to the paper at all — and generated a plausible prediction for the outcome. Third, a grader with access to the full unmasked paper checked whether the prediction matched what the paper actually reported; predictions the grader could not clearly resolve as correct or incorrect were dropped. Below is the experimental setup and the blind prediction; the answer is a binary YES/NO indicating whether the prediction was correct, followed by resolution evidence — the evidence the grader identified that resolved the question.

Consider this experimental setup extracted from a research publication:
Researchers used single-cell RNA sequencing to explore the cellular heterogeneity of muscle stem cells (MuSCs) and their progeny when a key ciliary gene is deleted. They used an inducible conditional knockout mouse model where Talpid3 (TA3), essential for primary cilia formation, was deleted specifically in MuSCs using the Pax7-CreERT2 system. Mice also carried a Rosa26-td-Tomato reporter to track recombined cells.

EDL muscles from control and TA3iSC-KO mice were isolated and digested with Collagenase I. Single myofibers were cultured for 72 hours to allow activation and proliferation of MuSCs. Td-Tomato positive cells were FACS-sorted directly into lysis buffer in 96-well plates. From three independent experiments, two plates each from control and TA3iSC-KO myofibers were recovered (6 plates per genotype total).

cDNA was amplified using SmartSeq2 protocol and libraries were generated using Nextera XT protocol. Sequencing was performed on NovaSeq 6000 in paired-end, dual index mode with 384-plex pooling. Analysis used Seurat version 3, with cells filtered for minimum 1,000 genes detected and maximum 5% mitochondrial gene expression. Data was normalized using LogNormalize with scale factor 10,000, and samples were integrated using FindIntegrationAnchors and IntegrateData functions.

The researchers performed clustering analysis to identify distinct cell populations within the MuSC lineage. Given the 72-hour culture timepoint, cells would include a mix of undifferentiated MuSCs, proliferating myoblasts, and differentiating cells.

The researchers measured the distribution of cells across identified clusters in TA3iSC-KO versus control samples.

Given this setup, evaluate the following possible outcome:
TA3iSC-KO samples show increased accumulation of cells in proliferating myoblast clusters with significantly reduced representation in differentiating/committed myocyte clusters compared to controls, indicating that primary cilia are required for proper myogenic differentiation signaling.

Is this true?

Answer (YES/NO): NO